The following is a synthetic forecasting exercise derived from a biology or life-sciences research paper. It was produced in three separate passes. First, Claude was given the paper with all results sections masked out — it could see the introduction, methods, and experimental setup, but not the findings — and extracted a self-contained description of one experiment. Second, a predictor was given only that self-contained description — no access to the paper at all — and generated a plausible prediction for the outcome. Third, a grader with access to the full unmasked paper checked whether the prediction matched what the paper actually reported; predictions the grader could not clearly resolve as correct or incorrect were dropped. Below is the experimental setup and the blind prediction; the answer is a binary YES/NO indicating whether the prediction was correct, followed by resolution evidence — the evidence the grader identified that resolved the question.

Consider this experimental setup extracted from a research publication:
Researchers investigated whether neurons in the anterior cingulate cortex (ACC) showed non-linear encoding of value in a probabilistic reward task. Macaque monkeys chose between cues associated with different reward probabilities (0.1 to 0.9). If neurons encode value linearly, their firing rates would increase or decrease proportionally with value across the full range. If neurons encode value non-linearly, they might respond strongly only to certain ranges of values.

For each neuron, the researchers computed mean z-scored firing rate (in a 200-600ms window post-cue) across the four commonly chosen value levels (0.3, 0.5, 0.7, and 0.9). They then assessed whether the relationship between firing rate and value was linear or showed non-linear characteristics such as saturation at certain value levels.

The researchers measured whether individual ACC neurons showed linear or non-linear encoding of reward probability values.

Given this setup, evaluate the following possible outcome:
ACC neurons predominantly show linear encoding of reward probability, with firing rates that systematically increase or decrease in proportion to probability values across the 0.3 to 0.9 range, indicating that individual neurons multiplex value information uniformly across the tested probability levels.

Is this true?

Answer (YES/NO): NO